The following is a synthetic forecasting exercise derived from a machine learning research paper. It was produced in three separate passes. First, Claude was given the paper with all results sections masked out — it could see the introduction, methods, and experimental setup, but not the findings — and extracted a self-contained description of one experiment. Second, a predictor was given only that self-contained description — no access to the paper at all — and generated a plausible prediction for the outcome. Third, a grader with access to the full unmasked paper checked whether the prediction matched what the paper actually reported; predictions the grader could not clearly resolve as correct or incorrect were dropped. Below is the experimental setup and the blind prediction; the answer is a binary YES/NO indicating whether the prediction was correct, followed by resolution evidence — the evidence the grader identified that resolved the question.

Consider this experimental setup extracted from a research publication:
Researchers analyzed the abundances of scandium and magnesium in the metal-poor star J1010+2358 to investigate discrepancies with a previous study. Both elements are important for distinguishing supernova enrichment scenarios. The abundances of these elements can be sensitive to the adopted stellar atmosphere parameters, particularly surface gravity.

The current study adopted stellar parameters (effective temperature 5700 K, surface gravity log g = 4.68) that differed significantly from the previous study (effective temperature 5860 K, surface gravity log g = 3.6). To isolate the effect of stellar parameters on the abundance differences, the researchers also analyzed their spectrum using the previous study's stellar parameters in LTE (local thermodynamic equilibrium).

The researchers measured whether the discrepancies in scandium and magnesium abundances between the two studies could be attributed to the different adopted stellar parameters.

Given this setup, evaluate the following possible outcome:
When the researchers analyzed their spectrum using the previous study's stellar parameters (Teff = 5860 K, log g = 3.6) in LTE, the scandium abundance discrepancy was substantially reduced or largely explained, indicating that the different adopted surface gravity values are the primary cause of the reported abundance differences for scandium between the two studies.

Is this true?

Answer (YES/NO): YES